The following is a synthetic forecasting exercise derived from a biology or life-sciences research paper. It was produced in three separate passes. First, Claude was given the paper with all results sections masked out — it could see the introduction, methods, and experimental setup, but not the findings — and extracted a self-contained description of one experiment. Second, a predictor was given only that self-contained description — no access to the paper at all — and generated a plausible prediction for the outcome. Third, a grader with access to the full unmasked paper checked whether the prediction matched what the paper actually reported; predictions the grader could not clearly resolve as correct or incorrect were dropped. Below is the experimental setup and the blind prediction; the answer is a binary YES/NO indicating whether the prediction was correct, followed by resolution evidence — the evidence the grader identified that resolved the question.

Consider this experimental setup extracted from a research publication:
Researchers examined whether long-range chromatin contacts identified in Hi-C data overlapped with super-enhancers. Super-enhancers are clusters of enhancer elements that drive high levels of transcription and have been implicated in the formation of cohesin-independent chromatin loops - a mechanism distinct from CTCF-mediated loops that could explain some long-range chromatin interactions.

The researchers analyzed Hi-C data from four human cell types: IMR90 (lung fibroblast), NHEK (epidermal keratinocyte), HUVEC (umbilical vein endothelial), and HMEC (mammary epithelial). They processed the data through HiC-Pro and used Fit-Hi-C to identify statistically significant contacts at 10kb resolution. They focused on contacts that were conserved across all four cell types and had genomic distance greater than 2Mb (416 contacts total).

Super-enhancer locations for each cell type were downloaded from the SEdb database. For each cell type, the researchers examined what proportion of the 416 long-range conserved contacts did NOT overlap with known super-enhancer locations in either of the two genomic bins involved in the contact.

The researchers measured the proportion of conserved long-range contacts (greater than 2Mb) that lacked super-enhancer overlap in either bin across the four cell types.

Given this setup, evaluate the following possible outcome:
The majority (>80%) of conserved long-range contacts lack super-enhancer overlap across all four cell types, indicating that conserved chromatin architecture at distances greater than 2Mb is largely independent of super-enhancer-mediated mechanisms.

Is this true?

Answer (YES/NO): NO